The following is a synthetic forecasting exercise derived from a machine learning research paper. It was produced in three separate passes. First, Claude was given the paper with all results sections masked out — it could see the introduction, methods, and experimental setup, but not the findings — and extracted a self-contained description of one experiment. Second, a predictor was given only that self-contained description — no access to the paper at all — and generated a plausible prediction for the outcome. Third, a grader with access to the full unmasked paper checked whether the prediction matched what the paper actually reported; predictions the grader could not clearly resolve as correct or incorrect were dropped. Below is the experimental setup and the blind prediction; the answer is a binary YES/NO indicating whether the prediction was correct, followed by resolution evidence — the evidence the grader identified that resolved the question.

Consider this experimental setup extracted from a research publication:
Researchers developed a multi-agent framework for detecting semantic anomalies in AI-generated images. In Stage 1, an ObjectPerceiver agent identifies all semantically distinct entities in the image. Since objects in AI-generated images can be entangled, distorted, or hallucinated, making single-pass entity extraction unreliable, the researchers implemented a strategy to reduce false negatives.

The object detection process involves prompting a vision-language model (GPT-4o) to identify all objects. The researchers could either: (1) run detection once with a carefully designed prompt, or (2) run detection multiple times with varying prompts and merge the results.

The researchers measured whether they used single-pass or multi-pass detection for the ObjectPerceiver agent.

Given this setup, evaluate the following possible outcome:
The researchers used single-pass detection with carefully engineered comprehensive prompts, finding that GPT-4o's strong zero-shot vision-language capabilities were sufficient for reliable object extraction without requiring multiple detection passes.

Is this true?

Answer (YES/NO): NO